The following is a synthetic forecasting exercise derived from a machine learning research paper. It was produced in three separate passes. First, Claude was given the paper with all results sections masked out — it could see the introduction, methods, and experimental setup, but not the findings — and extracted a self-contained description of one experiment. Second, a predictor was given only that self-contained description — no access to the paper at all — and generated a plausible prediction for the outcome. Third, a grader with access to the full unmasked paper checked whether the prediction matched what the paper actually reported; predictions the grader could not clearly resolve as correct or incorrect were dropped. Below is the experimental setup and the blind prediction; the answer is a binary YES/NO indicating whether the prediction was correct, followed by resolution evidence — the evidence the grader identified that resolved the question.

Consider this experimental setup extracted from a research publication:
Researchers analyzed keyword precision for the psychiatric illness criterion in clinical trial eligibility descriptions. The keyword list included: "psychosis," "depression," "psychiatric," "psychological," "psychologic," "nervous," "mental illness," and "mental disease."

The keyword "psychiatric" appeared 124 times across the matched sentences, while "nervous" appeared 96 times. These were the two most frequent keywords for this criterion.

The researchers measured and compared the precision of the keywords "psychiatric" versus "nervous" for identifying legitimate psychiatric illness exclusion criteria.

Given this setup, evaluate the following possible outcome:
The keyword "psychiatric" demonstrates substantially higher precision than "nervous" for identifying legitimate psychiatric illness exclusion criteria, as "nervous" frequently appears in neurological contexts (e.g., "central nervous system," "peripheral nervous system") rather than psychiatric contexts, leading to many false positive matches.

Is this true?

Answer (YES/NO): YES